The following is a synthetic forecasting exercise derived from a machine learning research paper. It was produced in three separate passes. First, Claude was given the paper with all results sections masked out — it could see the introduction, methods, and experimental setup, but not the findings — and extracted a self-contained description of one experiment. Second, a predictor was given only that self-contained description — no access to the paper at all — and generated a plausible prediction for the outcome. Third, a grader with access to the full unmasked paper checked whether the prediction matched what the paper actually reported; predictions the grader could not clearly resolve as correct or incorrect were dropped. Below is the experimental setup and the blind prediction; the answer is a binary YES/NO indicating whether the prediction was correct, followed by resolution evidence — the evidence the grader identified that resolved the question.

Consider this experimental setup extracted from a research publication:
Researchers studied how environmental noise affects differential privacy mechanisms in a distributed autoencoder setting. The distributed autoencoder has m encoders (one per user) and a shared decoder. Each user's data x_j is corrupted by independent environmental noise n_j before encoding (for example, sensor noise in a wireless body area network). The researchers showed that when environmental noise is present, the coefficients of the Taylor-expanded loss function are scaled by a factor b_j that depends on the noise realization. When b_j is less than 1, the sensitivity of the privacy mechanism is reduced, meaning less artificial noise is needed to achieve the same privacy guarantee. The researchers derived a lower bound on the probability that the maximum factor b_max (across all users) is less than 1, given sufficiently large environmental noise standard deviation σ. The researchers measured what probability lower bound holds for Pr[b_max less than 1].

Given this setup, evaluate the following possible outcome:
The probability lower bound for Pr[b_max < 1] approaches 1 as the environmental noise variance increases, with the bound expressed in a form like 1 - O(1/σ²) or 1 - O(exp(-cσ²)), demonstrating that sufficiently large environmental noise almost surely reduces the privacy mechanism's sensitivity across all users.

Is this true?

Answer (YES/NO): NO